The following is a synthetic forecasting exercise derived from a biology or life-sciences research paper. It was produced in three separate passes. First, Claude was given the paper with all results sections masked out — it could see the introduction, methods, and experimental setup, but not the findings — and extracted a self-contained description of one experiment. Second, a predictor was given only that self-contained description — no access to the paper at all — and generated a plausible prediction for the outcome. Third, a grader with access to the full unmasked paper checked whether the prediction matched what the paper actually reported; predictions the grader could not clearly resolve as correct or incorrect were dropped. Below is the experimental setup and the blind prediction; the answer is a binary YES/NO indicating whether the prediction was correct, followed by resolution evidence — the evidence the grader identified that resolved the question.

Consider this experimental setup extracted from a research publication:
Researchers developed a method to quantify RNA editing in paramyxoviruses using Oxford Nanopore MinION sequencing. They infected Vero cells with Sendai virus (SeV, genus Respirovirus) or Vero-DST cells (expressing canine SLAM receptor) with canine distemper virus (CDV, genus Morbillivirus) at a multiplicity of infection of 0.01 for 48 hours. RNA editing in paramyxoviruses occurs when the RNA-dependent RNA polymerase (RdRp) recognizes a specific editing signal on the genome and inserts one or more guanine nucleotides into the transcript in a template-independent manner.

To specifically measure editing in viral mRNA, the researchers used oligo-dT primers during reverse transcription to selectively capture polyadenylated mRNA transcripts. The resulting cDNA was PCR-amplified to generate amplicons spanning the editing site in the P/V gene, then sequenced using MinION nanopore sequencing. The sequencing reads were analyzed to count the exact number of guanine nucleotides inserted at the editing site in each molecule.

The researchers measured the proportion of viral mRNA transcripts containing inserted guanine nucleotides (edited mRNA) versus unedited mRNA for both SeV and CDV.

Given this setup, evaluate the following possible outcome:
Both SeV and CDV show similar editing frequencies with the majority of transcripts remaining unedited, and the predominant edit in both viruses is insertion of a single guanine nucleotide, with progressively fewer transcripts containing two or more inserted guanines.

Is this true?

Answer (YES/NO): NO